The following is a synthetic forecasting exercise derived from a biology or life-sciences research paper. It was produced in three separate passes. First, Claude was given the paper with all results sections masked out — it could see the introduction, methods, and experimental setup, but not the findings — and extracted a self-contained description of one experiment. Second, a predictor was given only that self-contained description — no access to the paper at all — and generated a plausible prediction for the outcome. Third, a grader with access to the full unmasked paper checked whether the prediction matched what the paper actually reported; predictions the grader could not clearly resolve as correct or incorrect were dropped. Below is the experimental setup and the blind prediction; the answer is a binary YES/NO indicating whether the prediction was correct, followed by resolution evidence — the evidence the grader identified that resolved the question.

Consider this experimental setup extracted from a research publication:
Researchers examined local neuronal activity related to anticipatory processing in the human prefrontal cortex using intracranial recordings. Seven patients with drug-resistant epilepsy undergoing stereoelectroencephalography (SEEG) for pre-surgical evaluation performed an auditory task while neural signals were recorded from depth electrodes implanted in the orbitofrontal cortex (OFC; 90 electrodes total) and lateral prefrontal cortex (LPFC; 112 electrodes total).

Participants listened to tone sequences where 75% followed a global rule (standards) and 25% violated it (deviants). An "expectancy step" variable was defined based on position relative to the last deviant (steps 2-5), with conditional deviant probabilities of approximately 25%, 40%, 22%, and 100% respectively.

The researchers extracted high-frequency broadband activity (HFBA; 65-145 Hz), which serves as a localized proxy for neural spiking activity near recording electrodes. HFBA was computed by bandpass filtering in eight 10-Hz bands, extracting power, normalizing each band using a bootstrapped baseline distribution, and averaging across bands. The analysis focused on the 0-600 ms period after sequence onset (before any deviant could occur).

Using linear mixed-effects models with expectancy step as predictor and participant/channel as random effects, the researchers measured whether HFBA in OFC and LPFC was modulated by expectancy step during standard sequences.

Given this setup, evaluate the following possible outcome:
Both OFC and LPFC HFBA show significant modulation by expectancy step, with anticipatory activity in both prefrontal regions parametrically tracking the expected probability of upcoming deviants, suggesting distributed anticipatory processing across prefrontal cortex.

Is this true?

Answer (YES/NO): YES